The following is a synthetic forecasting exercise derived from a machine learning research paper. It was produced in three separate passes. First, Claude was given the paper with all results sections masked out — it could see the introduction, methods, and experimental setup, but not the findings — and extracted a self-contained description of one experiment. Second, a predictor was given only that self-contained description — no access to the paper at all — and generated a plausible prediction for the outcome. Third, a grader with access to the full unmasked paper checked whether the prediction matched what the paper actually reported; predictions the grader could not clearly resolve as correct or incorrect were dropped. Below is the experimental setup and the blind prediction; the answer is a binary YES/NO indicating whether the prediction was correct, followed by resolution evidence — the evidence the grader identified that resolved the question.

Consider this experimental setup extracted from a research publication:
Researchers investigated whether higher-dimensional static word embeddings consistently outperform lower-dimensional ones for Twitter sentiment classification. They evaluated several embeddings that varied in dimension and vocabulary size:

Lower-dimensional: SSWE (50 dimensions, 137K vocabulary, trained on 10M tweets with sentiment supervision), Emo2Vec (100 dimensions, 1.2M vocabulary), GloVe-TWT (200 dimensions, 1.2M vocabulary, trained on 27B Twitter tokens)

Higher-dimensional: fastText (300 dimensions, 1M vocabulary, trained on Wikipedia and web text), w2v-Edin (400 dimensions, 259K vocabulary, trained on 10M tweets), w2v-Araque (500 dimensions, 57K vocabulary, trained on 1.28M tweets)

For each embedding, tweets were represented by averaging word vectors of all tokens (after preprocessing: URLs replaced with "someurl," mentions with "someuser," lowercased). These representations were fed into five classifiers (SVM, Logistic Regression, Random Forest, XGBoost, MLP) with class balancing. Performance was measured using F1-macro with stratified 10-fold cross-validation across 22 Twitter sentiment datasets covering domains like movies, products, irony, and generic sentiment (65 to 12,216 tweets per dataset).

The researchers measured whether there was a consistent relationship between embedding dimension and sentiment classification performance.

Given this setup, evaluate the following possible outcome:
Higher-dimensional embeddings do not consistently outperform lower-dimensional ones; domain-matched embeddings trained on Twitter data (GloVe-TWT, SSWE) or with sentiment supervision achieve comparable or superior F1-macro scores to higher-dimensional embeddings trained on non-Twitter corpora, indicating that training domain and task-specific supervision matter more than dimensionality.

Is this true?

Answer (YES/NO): YES